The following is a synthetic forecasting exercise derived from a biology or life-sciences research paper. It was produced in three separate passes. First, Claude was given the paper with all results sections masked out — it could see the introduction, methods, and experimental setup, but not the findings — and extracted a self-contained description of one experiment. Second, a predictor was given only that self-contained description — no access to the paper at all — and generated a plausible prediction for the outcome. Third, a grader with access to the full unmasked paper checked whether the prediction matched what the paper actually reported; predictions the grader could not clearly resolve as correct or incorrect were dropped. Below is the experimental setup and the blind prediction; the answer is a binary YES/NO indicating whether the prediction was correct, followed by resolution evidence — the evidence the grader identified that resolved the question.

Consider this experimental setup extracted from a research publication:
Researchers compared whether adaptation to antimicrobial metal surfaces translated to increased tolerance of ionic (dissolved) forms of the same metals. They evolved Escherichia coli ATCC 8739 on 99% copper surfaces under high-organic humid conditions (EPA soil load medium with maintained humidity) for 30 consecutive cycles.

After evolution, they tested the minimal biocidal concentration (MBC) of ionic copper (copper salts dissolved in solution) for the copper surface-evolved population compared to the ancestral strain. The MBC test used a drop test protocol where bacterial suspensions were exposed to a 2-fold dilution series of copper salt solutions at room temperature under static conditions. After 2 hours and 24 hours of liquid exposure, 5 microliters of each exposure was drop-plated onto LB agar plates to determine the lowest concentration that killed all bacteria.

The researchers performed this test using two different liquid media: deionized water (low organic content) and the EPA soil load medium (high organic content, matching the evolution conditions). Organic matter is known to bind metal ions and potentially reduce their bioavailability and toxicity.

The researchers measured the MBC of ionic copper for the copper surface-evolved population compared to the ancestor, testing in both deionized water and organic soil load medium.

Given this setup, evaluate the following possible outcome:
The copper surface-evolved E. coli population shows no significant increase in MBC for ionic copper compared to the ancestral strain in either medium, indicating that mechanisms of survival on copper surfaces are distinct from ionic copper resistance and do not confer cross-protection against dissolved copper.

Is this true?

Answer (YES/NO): YES